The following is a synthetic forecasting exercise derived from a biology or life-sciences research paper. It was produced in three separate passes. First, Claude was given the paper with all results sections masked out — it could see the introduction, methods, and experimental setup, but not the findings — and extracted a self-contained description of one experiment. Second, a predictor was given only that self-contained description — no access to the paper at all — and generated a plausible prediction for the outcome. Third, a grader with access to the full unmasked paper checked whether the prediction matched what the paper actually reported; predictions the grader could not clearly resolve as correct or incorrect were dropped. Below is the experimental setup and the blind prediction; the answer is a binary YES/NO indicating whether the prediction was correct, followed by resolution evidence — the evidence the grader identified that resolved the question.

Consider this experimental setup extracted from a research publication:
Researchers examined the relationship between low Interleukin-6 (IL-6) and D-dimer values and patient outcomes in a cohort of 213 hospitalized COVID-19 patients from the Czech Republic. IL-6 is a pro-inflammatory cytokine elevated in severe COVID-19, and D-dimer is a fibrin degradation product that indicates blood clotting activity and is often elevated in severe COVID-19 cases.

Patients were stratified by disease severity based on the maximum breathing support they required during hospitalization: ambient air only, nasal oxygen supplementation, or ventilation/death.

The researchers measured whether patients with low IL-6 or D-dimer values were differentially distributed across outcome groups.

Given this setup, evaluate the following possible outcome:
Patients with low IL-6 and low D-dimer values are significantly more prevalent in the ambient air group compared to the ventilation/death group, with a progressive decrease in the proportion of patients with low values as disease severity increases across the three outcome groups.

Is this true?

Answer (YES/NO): NO